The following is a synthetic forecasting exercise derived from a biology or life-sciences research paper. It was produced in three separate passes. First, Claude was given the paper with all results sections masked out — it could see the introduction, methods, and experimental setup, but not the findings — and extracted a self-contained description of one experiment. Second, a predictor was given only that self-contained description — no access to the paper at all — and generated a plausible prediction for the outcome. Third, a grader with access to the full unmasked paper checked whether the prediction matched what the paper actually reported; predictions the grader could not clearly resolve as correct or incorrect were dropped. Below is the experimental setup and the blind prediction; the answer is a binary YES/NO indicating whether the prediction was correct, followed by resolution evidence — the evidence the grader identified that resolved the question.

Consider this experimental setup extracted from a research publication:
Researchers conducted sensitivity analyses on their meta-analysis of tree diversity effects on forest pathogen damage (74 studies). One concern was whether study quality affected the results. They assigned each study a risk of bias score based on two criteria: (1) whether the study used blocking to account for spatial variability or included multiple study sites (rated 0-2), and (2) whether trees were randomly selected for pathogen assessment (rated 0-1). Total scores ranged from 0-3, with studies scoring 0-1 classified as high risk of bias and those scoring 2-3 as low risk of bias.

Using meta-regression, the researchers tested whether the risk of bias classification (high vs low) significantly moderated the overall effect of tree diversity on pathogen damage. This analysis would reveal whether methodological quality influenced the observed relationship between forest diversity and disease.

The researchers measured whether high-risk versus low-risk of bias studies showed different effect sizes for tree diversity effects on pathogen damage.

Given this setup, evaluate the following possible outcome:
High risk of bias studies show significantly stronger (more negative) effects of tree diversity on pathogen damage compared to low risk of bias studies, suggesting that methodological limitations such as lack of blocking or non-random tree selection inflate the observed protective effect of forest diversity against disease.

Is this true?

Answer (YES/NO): NO